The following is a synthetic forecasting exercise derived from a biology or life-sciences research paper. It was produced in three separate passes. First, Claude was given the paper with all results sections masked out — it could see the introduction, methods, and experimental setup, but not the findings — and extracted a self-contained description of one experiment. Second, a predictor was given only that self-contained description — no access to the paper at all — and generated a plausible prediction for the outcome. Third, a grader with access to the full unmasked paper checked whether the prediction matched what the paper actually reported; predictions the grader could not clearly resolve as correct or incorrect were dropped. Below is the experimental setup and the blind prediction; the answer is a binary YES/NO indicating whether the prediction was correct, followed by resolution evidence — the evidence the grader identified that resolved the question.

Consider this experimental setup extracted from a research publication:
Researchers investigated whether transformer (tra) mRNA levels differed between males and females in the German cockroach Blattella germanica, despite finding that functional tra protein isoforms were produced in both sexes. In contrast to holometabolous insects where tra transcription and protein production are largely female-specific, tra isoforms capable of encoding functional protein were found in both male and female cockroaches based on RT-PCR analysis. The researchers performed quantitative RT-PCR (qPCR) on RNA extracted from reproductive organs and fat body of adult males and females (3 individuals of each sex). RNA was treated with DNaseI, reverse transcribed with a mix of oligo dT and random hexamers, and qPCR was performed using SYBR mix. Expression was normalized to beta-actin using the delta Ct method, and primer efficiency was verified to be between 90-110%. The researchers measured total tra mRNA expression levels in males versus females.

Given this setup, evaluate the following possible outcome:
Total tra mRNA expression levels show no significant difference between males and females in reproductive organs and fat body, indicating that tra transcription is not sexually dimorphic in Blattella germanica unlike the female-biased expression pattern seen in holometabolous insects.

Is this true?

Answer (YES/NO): NO